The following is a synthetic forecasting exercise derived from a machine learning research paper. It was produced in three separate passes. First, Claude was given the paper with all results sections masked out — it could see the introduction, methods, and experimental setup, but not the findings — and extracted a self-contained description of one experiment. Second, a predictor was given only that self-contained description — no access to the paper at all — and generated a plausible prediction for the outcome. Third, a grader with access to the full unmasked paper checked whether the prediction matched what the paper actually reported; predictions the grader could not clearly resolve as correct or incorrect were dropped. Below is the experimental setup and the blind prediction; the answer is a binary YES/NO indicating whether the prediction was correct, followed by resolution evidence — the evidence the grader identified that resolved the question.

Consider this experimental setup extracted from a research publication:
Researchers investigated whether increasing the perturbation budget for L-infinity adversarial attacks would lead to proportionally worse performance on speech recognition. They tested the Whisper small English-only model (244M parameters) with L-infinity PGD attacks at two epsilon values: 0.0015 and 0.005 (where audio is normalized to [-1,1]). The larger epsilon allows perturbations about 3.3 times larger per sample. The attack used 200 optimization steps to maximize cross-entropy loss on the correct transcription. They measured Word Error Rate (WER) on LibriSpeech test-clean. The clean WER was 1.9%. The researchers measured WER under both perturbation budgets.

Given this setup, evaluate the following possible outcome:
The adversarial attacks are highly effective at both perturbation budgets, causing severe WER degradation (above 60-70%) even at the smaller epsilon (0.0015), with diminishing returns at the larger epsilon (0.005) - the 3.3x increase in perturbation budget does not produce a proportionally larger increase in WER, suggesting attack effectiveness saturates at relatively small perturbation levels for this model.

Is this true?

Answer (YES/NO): NO